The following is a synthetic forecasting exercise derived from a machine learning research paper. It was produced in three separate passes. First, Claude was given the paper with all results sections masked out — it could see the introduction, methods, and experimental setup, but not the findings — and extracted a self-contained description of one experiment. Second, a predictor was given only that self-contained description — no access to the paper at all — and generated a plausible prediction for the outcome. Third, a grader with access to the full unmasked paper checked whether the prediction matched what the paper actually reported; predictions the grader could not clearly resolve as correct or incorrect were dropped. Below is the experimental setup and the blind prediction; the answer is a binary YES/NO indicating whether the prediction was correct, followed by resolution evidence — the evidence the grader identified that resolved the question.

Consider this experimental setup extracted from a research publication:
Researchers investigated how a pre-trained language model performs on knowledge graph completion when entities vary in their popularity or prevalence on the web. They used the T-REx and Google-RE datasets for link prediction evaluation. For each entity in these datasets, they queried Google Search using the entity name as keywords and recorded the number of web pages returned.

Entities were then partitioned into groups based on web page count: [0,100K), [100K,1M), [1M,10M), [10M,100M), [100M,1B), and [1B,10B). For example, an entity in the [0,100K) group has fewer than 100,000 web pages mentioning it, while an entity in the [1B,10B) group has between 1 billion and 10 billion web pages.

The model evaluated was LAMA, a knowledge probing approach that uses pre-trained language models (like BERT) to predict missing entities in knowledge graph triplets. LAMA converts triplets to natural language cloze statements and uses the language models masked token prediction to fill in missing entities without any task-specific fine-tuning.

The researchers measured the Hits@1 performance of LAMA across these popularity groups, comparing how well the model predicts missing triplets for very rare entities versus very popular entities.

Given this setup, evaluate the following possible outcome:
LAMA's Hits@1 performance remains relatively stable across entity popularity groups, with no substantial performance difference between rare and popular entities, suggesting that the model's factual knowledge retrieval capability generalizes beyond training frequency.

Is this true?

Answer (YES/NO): NO